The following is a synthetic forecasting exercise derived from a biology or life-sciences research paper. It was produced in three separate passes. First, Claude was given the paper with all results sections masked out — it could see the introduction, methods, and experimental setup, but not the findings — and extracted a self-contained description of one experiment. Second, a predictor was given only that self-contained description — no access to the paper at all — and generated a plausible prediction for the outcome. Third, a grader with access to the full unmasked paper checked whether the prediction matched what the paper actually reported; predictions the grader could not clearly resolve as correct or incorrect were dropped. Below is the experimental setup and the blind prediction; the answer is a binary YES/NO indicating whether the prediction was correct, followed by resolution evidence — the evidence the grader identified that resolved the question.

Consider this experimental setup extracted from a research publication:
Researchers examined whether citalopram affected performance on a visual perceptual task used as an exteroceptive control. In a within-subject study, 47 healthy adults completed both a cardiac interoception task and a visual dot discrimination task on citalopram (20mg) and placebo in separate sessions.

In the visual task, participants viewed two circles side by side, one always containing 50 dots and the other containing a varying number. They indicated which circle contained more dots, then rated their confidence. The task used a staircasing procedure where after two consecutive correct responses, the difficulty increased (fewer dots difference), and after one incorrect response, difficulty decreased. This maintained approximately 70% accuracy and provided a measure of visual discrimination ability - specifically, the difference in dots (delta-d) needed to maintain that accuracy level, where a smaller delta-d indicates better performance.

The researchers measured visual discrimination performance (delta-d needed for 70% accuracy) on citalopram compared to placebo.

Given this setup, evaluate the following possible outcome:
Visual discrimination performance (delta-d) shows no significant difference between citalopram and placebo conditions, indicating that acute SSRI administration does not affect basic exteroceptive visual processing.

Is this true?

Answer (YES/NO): YES